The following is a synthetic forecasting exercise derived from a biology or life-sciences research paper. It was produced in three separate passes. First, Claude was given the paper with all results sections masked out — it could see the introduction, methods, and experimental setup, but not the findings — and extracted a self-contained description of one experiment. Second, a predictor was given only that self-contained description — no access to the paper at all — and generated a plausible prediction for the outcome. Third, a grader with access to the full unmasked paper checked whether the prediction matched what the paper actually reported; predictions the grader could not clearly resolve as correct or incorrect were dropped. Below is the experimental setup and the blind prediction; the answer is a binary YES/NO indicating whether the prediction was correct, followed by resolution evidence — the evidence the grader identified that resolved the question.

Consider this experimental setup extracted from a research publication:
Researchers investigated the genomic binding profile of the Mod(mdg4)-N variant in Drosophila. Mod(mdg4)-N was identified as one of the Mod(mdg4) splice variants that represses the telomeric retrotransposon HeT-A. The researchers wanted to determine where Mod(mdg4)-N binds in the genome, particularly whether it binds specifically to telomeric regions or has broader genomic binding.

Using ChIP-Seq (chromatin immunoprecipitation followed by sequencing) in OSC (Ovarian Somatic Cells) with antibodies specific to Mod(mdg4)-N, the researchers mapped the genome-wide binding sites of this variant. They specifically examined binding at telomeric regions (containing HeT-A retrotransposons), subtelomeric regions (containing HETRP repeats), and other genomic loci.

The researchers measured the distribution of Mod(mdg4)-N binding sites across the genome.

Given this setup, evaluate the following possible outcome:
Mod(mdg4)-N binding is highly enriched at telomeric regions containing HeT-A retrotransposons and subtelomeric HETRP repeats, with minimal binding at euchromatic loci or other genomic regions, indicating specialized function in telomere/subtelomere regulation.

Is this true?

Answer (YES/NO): NO